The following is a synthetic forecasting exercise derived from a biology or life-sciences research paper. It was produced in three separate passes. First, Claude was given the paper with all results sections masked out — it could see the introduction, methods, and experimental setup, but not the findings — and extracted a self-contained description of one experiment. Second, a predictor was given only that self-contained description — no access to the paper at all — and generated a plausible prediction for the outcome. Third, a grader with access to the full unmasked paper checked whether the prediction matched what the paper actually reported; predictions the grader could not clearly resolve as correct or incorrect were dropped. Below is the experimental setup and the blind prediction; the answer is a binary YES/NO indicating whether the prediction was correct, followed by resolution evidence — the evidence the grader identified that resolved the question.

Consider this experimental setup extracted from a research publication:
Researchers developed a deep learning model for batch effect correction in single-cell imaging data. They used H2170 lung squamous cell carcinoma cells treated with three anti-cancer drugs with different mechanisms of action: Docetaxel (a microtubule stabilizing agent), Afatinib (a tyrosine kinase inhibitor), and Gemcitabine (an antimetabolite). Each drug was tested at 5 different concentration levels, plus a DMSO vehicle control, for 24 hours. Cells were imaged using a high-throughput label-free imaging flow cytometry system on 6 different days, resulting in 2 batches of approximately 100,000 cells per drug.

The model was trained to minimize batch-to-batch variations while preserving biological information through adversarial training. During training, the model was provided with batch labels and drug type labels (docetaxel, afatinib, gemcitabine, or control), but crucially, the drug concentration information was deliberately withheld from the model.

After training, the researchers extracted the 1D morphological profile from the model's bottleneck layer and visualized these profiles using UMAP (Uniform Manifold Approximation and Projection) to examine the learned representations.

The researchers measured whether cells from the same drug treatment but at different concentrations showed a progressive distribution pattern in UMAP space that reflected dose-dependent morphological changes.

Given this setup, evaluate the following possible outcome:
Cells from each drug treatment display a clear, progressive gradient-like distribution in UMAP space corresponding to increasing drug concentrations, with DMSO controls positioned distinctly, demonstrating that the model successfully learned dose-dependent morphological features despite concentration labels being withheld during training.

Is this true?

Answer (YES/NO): NO